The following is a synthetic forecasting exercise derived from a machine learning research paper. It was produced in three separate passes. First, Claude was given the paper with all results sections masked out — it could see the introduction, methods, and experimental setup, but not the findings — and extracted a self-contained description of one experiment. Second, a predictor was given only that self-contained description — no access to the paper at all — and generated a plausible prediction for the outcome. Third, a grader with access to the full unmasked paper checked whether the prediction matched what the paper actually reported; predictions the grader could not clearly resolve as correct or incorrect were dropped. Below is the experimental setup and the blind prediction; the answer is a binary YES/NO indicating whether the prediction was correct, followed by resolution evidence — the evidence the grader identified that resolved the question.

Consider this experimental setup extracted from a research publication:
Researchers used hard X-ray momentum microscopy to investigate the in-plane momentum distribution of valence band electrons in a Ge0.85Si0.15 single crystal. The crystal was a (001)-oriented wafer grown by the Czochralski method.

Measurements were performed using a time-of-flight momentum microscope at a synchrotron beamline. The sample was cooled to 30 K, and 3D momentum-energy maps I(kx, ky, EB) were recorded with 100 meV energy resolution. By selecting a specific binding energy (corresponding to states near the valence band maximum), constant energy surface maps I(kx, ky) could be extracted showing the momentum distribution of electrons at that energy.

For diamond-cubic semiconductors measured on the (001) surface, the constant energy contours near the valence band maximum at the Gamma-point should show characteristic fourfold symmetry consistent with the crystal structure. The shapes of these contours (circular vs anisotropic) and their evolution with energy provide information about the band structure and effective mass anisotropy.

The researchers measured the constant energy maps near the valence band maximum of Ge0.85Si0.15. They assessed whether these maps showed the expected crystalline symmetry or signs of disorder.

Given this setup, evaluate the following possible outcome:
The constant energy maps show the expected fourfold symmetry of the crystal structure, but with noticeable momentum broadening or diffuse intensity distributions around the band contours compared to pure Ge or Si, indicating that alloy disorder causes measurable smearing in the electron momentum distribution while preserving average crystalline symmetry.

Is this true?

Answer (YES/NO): NO